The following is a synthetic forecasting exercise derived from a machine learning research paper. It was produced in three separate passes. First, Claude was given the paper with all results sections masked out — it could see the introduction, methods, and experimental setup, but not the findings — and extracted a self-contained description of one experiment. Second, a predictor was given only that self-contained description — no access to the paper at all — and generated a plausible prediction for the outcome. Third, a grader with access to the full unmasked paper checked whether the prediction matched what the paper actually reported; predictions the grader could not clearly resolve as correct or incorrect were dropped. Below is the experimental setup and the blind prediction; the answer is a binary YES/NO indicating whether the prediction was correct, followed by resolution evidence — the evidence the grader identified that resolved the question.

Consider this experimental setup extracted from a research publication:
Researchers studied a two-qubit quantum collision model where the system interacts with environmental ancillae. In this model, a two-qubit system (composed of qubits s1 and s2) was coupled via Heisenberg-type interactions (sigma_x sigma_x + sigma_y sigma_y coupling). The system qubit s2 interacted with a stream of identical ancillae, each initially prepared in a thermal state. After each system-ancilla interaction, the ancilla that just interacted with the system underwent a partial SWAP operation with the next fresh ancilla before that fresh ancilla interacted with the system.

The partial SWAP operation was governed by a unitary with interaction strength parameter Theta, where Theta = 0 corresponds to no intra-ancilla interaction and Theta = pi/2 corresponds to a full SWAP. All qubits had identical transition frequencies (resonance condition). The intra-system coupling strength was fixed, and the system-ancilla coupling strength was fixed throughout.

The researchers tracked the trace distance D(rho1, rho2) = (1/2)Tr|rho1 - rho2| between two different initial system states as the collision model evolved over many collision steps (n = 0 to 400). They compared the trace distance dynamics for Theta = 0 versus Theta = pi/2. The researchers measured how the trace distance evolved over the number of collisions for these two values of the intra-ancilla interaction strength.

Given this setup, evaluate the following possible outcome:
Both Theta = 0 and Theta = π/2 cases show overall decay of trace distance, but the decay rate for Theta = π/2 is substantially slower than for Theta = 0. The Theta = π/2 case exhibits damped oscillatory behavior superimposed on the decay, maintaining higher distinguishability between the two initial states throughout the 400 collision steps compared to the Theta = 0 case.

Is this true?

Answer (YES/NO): NO